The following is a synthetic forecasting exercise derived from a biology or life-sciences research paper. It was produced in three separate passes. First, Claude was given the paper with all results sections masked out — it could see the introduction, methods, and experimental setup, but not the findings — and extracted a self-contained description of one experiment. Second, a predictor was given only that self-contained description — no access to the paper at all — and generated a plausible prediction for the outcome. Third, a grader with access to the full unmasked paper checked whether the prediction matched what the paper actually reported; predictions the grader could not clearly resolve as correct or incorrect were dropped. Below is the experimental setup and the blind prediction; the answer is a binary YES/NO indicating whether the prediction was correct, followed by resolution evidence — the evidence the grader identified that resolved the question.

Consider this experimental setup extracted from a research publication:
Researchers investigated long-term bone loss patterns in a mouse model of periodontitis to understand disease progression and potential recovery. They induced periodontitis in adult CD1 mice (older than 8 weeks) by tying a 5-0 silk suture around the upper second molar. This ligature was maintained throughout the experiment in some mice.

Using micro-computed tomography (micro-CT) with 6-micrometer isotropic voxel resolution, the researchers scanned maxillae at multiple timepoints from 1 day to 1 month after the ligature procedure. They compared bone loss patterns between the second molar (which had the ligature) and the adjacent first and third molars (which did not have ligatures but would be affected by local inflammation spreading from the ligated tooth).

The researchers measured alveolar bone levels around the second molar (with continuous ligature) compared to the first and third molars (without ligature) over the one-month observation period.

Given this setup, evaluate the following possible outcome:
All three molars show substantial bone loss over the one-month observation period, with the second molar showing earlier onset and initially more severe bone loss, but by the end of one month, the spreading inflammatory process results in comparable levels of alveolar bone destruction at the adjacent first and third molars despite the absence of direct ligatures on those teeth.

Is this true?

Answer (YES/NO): NO